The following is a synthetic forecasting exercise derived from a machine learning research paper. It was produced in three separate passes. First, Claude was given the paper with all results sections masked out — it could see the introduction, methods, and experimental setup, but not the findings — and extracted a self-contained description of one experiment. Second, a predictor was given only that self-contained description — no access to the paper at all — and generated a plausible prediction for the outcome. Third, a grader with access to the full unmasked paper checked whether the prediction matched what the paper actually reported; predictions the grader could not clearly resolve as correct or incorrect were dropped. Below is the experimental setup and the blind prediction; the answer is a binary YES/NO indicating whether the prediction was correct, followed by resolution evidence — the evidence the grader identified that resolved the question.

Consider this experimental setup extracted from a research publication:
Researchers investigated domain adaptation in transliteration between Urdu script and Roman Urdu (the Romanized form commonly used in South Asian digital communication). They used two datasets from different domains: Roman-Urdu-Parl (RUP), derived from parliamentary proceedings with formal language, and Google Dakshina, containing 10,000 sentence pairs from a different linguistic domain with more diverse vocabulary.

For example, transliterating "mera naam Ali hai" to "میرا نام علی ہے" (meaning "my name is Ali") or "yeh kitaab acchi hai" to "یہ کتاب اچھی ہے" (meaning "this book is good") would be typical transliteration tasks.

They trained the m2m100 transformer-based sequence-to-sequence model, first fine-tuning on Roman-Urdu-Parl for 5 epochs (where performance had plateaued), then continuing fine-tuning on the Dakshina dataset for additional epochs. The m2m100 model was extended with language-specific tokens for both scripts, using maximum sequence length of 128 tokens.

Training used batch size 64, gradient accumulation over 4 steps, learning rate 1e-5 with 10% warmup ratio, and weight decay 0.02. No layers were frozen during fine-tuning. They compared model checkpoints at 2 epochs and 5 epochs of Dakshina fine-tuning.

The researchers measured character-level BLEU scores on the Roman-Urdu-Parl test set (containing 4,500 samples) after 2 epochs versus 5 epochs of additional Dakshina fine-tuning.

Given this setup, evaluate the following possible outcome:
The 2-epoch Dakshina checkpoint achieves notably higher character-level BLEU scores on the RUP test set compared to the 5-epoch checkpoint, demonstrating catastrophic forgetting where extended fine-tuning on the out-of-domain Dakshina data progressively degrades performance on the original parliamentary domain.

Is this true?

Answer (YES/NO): YES